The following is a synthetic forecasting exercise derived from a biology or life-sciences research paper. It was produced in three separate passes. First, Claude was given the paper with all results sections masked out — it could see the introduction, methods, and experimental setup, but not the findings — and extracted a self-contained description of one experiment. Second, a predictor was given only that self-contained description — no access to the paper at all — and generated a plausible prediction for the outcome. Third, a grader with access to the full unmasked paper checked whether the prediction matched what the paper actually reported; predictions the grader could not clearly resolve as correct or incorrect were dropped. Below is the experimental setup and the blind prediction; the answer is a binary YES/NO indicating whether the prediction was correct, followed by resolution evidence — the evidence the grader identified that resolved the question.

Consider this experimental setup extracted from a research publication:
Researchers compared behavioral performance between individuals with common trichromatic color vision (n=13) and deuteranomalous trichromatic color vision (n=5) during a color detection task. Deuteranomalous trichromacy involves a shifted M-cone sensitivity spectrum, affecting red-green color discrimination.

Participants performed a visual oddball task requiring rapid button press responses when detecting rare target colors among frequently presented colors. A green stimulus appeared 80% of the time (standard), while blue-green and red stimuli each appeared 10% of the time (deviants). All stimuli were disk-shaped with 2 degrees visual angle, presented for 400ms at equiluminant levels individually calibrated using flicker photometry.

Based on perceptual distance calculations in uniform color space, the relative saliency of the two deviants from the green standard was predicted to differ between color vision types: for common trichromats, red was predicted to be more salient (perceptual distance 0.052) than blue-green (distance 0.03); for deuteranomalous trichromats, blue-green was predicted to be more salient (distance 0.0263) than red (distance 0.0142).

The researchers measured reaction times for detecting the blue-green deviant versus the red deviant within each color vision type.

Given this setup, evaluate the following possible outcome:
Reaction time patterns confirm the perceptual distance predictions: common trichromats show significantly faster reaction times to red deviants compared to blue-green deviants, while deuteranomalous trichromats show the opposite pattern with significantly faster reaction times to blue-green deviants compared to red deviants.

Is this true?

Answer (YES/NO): NO